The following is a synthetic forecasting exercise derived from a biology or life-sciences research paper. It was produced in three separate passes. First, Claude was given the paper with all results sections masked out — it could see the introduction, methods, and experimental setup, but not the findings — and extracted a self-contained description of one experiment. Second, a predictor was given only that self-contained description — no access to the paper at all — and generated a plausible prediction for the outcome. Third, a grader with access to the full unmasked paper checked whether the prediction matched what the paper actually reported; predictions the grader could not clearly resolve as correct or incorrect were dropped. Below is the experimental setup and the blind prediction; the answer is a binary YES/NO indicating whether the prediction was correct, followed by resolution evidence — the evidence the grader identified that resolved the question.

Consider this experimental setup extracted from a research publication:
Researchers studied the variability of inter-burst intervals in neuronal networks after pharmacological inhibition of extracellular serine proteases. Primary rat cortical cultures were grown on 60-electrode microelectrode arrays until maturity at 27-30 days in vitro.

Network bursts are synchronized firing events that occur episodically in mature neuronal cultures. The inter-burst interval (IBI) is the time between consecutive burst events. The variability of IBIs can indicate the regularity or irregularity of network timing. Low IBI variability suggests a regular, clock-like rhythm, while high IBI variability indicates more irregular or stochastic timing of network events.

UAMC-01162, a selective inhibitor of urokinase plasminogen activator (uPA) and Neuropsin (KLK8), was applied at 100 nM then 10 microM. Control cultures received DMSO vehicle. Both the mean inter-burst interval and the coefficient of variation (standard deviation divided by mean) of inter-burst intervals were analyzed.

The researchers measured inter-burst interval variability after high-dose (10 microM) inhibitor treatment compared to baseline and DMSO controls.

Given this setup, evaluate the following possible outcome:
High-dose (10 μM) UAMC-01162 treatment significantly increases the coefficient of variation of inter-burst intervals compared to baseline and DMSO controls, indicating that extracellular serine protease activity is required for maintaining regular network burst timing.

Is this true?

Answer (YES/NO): YES